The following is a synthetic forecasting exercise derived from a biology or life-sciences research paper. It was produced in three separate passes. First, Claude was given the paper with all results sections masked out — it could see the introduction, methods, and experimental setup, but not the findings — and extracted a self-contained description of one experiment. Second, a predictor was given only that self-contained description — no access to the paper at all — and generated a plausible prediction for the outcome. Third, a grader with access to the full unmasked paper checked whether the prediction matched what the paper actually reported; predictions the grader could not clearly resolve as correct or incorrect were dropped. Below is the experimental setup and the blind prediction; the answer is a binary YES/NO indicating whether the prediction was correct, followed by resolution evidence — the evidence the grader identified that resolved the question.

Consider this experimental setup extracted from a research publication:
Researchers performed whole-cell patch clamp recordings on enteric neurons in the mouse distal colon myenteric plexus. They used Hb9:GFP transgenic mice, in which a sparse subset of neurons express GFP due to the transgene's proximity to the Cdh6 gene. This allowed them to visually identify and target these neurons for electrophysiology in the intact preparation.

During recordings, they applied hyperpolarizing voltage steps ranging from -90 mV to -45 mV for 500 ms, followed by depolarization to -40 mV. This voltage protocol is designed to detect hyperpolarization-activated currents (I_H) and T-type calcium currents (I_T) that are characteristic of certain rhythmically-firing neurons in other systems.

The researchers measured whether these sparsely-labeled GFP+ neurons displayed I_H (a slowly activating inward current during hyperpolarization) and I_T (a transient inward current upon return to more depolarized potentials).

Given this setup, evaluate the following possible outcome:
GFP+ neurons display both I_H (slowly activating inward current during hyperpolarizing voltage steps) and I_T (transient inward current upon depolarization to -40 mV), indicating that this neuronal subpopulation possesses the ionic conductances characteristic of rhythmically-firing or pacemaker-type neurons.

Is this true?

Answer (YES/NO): YES